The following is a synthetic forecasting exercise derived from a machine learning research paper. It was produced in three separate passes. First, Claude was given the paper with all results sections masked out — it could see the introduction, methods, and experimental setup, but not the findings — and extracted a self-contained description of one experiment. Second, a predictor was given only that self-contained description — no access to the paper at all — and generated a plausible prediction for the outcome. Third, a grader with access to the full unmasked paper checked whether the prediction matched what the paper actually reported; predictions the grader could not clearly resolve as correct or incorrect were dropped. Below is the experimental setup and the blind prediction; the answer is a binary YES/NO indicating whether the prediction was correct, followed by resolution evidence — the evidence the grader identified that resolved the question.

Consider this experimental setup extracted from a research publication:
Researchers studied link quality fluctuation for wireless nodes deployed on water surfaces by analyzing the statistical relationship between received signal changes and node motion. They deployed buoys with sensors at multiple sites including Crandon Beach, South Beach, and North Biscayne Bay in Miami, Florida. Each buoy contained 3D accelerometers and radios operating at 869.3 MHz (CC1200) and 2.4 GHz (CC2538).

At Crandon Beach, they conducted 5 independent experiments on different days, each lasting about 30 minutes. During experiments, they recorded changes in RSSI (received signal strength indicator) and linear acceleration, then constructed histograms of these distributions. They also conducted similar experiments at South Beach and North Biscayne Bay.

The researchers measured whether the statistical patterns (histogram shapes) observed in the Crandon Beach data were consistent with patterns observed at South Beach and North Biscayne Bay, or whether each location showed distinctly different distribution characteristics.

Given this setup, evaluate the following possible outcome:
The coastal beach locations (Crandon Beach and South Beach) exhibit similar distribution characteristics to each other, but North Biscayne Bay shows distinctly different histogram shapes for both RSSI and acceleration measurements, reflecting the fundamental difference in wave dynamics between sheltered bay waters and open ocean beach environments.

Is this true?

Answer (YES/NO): NO